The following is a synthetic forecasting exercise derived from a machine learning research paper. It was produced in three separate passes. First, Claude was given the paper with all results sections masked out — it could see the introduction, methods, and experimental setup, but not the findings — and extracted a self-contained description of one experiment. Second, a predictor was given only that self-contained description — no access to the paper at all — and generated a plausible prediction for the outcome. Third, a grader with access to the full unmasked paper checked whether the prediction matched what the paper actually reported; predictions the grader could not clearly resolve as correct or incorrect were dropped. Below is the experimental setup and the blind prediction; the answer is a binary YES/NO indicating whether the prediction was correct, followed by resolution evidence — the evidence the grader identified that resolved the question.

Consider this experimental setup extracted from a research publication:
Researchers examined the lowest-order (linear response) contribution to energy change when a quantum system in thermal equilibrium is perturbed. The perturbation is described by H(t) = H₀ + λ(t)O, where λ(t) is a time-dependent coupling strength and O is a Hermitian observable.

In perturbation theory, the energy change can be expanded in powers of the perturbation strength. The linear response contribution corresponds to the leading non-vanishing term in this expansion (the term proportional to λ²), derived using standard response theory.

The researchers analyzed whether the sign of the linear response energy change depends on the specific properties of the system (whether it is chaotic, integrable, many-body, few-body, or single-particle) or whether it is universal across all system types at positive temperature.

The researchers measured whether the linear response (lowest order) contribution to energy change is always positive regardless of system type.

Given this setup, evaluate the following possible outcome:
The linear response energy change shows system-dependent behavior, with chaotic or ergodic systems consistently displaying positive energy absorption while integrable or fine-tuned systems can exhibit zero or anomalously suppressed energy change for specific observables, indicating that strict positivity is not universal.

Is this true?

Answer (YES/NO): NO